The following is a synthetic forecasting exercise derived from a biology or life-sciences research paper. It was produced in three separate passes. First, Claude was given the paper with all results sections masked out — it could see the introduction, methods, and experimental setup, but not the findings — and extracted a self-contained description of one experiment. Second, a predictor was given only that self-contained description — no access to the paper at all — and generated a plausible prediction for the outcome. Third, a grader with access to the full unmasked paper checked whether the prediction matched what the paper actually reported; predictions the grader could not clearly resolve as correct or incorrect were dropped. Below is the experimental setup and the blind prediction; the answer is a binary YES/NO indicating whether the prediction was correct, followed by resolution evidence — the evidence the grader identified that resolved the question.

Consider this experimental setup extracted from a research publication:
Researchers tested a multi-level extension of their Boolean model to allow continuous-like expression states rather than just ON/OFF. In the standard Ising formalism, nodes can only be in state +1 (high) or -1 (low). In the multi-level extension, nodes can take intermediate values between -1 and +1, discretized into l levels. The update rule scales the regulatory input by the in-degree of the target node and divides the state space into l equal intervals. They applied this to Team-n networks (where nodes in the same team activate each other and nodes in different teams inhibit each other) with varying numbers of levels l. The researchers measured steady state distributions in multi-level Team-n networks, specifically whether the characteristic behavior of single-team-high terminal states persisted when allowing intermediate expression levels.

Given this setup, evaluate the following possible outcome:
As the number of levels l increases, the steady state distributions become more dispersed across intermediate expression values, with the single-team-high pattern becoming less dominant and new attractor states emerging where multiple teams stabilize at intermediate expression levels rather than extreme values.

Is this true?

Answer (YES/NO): NO